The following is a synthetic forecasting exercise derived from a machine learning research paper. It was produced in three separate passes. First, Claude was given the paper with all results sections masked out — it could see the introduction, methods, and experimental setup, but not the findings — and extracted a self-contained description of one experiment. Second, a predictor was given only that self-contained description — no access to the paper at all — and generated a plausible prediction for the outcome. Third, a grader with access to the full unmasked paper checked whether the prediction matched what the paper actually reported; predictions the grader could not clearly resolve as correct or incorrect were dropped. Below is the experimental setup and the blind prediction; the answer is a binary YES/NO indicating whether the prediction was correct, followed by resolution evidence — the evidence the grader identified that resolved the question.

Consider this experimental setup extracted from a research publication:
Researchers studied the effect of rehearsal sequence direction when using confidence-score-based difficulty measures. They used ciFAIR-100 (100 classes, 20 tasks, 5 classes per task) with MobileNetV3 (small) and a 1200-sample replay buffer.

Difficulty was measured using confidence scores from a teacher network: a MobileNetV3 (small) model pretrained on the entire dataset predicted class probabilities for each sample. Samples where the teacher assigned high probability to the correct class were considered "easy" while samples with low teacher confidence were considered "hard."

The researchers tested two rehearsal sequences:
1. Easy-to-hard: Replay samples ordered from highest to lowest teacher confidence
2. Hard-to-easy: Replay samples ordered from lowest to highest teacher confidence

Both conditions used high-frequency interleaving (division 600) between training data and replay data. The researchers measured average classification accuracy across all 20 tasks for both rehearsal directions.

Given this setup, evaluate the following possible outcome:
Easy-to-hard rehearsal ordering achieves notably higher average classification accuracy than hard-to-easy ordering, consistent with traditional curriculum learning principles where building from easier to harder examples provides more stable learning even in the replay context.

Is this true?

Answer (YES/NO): YES